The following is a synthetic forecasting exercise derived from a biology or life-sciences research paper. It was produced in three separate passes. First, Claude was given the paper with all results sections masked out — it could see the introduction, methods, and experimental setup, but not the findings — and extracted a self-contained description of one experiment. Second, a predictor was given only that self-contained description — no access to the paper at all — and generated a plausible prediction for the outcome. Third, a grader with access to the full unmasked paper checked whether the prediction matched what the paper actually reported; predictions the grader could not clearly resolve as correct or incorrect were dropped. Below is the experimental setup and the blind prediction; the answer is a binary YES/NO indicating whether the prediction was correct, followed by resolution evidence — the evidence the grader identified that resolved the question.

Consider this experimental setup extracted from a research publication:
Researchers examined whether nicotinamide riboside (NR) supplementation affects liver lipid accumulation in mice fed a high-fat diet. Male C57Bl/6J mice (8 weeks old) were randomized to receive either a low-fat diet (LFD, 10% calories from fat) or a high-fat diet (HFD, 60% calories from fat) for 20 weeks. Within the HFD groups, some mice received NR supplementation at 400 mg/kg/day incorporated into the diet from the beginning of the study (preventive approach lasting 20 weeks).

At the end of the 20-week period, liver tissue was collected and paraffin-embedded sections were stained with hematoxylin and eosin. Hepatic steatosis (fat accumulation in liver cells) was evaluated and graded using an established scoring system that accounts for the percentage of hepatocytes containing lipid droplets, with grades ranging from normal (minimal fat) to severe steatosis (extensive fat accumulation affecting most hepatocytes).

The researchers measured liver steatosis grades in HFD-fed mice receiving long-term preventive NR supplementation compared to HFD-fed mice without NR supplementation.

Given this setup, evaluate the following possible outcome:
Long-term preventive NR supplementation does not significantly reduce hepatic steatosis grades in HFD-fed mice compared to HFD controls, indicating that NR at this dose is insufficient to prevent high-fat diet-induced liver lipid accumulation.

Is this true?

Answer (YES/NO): YES